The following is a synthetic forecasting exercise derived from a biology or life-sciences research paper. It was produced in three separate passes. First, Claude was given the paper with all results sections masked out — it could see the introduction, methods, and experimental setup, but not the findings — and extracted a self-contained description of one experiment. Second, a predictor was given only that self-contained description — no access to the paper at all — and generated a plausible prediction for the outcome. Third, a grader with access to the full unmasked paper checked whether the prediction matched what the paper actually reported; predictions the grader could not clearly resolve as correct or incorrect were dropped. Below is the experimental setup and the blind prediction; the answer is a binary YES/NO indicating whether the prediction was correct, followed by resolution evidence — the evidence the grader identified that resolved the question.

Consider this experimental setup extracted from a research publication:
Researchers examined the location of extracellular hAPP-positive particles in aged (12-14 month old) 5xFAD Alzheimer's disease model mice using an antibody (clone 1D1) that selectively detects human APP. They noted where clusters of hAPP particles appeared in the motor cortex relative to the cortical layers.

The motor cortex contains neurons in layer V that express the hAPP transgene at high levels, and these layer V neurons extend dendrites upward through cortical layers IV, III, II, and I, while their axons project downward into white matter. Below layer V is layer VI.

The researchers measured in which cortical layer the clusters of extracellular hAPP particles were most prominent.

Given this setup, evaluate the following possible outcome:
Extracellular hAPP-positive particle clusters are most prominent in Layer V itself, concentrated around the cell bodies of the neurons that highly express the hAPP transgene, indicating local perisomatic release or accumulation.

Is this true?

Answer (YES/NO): NO